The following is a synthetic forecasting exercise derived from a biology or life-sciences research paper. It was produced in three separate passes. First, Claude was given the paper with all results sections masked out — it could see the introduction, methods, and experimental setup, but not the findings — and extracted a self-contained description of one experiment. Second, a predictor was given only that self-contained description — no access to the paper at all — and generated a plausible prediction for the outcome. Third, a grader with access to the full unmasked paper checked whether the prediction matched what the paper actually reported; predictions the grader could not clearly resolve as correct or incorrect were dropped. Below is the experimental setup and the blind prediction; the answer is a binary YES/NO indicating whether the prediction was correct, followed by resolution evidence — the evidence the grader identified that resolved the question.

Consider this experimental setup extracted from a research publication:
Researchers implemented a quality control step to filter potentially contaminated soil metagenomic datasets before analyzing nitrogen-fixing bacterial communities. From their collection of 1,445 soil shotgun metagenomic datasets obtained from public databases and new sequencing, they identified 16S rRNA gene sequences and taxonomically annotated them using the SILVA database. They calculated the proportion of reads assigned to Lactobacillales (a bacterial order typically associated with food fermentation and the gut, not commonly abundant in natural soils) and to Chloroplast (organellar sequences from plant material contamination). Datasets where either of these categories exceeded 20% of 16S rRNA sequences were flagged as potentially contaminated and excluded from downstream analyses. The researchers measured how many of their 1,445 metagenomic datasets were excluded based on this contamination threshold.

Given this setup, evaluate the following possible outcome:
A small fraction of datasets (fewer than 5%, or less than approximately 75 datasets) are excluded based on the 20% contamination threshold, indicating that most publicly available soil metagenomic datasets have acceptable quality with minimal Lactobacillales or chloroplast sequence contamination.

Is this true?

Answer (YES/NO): NO